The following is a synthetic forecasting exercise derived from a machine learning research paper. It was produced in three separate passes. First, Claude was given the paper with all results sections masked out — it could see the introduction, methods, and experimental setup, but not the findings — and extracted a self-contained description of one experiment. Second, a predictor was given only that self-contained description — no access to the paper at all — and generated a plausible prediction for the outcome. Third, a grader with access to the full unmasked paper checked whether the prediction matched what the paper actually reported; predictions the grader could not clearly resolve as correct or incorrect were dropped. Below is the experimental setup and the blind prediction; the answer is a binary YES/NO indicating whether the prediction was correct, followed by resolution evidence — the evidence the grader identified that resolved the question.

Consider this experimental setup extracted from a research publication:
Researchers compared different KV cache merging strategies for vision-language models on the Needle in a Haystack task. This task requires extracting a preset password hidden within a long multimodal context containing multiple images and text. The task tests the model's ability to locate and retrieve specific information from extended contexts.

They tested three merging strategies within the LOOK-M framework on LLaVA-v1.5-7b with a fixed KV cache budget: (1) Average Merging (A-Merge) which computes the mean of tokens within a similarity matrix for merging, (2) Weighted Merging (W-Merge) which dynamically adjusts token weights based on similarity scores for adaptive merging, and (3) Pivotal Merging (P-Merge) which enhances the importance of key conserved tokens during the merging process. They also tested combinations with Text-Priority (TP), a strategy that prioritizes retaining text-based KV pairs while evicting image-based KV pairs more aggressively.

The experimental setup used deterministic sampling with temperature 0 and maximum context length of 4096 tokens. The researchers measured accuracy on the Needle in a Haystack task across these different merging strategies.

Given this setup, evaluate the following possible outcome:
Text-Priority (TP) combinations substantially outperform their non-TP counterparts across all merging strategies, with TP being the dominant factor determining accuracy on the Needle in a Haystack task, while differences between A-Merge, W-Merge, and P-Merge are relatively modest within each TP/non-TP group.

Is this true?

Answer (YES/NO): NO